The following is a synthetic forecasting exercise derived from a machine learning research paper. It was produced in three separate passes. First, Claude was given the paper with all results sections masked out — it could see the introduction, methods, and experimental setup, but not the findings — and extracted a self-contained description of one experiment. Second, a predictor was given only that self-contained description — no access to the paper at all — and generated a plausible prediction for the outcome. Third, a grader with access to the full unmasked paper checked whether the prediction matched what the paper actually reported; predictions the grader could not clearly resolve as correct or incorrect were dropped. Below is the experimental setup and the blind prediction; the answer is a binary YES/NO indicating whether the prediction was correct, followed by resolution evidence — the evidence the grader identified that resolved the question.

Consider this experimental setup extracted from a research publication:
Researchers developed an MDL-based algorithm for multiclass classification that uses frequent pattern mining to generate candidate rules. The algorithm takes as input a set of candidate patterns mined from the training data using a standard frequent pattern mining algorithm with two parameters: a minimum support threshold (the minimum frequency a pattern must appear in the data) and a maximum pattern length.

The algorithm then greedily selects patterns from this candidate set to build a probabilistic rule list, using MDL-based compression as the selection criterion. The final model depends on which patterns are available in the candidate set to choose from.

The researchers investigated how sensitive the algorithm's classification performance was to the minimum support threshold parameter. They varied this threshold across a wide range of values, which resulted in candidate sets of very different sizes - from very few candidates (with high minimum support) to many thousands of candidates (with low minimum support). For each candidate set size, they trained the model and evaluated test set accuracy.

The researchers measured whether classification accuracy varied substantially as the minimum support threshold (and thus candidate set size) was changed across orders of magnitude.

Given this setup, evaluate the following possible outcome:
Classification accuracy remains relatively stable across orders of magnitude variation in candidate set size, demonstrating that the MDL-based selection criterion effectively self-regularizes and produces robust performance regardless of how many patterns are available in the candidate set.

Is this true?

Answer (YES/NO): YES